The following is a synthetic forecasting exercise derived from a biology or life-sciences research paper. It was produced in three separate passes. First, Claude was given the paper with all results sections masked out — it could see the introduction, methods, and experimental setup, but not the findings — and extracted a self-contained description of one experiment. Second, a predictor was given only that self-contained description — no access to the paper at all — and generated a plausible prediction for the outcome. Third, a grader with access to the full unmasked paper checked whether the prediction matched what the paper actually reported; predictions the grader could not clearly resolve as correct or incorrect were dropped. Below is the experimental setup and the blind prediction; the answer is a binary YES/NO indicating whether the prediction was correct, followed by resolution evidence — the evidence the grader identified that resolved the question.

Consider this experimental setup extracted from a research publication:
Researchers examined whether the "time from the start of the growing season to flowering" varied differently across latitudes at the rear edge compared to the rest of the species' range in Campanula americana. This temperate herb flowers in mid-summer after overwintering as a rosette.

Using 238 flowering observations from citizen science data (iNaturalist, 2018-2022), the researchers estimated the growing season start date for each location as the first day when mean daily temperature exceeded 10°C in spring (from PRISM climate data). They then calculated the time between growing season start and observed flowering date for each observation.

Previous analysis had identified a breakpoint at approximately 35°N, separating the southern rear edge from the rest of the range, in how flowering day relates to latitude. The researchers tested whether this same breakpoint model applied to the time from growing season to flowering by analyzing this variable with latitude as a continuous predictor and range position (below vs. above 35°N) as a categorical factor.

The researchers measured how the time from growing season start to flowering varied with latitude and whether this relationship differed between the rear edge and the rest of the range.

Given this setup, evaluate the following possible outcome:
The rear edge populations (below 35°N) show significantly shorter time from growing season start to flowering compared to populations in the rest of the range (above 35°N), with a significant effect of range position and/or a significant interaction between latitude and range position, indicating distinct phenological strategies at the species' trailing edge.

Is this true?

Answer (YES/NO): NO